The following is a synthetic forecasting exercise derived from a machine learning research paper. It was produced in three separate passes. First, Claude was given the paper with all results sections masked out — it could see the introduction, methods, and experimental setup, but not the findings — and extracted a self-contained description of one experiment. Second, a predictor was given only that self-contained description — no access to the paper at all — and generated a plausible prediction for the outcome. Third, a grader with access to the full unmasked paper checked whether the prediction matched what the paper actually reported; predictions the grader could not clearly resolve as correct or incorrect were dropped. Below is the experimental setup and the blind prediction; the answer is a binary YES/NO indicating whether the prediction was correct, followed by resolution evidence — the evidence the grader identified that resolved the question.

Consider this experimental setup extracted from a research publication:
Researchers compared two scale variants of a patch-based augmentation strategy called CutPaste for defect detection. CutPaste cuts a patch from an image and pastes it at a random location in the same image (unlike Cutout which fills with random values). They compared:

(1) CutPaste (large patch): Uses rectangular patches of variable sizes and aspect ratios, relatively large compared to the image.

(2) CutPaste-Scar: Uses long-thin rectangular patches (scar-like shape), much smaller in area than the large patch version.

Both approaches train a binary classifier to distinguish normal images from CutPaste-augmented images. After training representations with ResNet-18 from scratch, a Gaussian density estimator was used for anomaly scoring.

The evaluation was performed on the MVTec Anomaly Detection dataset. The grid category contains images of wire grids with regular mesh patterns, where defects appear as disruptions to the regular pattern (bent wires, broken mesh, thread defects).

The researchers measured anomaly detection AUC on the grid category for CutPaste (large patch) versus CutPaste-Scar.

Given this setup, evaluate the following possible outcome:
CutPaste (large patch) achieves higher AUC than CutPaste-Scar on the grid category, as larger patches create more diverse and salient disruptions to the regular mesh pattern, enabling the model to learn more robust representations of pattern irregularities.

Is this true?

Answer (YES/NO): YES